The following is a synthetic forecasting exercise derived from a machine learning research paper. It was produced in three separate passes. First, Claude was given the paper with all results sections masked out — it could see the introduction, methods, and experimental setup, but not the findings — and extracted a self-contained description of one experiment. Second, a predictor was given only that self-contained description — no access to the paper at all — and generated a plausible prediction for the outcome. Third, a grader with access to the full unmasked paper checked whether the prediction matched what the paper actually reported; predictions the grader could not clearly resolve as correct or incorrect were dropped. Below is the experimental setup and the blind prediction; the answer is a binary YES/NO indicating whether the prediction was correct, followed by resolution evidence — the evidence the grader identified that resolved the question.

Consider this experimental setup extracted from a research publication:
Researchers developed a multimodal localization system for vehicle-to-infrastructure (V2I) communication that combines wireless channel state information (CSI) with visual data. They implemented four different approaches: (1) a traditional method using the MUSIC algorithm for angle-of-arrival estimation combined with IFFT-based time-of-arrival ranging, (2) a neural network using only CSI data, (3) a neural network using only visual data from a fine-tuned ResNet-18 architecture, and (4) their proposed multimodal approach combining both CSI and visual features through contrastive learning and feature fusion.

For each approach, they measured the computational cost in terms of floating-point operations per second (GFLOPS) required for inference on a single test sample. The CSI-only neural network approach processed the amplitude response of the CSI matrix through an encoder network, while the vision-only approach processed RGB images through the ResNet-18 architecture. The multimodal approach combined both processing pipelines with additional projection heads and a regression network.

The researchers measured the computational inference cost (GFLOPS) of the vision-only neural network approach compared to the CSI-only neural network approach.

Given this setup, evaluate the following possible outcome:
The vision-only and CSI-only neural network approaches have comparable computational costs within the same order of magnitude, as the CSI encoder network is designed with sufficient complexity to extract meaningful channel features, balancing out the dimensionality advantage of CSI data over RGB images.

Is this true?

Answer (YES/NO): NO